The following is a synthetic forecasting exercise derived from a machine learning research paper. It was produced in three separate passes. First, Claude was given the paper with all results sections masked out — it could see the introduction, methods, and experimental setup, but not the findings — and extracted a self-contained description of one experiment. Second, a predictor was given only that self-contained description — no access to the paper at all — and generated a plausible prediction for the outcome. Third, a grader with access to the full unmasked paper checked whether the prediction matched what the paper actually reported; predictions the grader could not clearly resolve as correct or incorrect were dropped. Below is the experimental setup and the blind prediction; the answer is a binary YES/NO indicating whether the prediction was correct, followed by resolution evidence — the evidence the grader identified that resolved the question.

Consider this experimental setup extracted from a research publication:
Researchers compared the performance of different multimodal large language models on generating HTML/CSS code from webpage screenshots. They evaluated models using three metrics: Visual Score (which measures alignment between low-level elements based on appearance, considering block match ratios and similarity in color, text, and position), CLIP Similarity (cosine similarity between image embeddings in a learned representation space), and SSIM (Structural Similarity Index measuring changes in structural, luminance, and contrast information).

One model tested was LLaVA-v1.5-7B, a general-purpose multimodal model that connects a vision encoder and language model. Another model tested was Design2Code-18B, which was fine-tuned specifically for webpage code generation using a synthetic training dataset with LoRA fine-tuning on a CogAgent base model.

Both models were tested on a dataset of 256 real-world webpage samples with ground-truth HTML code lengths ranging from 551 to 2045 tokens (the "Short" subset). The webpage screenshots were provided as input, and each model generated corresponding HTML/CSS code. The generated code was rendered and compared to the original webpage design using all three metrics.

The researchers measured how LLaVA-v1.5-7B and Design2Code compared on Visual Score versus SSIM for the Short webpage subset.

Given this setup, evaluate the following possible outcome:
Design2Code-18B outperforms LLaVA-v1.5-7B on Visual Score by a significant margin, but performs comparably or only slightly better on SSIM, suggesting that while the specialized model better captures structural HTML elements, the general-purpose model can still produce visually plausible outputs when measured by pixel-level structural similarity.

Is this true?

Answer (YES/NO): NO